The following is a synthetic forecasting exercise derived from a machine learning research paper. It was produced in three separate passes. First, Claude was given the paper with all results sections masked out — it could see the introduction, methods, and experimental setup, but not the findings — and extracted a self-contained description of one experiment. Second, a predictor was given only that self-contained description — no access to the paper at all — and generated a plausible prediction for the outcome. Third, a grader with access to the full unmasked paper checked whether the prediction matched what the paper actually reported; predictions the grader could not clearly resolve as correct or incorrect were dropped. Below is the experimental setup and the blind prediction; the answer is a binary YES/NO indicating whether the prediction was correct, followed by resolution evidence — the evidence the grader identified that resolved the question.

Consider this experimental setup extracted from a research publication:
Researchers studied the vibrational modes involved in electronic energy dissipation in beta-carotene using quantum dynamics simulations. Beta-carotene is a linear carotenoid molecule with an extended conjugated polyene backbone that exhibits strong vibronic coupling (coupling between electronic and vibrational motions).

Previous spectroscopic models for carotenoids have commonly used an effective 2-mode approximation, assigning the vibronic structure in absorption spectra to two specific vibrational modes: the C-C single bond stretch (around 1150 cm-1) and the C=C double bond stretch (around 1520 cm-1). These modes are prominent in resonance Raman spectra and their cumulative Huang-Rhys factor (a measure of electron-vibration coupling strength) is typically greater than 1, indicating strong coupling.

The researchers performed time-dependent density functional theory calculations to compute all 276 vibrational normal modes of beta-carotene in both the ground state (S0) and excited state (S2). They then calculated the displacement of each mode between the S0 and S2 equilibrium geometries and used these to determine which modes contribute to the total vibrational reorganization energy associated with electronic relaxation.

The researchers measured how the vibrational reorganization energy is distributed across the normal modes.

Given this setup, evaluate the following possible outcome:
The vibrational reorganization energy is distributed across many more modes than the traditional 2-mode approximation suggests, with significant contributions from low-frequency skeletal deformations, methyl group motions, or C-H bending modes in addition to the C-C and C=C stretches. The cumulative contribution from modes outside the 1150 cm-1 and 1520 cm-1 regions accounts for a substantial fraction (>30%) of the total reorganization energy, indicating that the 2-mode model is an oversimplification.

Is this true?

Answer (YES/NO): YES